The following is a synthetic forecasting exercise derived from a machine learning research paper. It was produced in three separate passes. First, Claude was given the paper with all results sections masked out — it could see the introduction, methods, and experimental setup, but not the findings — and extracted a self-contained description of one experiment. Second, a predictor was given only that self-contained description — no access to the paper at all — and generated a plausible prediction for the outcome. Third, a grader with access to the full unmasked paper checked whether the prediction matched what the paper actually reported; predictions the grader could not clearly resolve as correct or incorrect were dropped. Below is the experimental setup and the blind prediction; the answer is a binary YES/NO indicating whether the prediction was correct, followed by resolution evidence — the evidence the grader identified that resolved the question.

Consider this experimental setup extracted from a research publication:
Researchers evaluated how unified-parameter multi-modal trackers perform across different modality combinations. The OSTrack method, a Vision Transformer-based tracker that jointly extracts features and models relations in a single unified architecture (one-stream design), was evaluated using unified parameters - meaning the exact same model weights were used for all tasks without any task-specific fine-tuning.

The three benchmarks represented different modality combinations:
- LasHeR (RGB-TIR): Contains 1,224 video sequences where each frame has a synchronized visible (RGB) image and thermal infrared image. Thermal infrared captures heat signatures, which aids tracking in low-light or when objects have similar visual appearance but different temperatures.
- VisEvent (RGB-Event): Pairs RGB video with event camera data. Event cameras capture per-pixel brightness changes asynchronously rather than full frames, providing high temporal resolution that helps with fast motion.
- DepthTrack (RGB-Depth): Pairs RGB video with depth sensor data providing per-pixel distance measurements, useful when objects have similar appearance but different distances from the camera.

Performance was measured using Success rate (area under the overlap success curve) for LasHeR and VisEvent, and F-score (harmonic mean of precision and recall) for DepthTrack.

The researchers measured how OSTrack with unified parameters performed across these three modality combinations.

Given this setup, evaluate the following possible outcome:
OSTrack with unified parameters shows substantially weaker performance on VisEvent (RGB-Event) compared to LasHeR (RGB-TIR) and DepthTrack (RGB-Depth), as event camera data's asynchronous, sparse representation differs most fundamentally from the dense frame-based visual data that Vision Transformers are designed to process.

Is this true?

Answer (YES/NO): NO